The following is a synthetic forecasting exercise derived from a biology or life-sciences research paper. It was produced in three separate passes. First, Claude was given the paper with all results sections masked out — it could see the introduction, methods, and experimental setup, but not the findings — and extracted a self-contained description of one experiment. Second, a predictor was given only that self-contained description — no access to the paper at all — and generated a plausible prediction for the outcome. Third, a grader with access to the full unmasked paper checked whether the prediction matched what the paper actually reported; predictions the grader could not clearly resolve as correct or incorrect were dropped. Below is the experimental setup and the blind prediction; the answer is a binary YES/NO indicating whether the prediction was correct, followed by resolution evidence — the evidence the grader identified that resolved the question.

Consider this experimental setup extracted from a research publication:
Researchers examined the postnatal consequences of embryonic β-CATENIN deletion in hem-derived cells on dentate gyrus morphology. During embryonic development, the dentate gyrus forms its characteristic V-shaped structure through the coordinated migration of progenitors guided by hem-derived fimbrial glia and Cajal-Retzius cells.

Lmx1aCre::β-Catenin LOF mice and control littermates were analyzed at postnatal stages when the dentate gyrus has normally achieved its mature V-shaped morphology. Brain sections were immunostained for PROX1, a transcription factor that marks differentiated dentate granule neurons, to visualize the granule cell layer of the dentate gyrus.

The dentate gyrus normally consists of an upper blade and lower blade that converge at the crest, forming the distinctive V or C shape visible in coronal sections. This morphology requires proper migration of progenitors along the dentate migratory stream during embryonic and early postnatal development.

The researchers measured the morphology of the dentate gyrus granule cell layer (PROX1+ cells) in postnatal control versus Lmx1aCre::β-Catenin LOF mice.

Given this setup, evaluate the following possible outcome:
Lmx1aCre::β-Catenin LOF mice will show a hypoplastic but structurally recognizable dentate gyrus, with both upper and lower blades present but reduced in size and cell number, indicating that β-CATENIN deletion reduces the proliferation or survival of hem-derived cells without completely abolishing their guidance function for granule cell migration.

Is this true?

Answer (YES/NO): NO